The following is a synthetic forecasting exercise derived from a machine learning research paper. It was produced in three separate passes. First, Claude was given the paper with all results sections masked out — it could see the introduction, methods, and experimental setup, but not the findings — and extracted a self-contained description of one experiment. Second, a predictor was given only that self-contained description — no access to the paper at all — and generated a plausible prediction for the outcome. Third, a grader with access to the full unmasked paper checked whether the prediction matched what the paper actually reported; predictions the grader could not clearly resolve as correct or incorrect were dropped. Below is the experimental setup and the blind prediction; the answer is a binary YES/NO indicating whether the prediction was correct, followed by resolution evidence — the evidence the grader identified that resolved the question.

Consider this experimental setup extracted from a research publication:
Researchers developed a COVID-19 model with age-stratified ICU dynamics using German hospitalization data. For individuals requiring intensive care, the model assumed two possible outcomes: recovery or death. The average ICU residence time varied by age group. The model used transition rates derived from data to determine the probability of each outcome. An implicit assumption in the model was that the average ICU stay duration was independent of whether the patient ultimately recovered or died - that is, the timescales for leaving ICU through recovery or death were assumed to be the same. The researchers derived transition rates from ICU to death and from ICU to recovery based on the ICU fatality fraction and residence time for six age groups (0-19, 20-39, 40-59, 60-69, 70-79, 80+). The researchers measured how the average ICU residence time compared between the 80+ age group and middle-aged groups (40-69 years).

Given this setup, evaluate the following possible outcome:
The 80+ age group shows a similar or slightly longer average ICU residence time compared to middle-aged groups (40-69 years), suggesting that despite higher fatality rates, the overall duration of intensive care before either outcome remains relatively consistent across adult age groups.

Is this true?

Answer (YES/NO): NO